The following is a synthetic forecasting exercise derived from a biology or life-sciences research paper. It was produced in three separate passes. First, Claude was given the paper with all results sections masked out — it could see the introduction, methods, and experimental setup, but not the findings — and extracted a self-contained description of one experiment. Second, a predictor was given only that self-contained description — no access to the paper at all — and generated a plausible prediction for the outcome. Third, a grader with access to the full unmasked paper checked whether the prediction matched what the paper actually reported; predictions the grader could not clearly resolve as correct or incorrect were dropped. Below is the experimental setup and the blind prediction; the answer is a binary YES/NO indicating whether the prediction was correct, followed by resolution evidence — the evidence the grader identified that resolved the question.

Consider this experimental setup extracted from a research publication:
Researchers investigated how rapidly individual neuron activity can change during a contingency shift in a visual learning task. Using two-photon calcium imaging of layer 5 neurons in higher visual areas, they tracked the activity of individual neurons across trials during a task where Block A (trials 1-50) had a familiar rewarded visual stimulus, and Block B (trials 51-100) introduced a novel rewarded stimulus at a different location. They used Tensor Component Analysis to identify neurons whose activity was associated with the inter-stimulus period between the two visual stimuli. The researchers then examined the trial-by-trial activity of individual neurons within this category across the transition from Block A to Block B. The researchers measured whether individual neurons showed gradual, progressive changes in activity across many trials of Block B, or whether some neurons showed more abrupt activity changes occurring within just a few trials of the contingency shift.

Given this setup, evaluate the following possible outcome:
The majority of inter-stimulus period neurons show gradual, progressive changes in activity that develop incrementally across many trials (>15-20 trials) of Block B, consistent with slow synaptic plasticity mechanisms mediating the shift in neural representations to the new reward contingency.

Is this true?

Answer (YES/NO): NO